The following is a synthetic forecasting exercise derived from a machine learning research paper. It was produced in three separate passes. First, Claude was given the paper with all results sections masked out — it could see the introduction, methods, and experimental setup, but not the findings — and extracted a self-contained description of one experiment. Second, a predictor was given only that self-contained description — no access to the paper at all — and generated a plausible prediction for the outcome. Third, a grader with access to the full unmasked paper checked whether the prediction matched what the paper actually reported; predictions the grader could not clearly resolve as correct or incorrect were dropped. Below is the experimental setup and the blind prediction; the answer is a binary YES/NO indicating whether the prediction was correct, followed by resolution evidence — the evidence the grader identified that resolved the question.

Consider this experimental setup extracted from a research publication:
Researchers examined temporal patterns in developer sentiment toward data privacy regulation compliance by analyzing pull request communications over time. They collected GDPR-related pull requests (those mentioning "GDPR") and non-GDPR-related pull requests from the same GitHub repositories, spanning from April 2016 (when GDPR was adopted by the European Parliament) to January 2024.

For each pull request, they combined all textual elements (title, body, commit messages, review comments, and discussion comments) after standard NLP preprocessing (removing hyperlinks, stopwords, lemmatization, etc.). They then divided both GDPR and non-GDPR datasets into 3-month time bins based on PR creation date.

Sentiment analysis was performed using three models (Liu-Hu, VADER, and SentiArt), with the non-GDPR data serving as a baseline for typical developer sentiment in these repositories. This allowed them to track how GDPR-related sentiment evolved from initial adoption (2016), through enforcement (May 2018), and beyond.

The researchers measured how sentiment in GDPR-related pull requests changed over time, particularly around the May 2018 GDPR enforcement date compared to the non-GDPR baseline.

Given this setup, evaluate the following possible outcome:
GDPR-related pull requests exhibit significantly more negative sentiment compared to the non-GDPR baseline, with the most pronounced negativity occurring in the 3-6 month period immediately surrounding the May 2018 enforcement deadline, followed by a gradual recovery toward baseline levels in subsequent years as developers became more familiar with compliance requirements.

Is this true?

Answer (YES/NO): NO